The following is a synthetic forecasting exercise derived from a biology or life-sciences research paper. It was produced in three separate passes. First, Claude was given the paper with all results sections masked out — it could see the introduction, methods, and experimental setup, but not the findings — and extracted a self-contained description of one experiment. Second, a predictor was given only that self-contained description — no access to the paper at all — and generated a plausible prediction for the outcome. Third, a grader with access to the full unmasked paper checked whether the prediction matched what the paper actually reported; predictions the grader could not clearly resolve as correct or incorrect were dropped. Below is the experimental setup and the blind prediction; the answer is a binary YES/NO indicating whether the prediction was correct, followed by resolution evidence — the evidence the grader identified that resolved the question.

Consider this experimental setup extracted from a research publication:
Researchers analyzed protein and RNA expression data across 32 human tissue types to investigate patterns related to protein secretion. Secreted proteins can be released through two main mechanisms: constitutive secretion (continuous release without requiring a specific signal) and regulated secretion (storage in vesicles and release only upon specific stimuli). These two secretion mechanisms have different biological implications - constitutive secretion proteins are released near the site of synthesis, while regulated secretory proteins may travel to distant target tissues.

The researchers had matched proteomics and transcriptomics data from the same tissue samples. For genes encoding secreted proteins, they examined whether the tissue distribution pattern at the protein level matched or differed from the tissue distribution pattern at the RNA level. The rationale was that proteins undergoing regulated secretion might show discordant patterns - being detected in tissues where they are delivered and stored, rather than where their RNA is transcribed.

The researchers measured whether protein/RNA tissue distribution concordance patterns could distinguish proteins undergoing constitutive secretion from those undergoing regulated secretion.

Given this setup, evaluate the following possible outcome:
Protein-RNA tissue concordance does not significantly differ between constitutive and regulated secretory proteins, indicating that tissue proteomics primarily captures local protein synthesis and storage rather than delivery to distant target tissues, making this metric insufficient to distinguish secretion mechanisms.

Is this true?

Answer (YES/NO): NO